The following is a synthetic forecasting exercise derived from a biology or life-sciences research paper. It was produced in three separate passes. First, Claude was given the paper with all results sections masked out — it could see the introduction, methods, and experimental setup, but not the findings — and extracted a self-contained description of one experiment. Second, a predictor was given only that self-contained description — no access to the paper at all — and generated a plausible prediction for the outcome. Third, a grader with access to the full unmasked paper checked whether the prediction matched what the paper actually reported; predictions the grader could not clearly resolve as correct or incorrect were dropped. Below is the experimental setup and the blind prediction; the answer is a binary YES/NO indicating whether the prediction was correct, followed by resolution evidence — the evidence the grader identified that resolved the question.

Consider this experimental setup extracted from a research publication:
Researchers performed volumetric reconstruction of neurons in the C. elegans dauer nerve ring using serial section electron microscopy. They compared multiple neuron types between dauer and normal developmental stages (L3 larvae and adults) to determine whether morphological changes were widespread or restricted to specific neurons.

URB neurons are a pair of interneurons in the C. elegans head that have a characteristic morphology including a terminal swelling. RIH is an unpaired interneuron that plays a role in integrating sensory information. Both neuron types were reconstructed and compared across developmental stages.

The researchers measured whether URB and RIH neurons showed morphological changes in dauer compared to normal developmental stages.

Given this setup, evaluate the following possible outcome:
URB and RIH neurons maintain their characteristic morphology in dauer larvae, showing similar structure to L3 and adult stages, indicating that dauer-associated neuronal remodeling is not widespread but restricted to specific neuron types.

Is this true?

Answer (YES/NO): NO